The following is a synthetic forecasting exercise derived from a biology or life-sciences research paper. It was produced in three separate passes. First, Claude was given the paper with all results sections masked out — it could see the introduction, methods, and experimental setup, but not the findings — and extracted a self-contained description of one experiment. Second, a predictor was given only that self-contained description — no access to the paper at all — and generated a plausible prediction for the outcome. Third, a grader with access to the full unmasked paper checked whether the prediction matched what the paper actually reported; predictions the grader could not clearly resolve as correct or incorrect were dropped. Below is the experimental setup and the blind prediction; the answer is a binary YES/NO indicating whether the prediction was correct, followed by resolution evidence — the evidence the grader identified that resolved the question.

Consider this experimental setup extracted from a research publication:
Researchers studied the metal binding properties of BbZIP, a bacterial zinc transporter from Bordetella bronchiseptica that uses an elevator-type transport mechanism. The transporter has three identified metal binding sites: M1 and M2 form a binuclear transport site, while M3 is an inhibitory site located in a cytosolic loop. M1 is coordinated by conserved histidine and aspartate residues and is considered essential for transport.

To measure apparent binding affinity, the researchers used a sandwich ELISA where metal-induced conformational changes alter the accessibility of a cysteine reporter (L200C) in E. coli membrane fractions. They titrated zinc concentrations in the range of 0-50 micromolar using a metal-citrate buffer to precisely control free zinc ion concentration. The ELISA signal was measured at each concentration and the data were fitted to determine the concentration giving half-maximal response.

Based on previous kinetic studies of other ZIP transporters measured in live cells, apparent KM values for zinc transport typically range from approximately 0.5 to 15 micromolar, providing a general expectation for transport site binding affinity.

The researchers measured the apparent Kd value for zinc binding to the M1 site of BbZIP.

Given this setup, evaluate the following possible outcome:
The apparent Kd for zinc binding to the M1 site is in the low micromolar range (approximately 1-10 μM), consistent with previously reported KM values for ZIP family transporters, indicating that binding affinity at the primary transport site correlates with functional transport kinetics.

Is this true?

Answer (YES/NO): YES